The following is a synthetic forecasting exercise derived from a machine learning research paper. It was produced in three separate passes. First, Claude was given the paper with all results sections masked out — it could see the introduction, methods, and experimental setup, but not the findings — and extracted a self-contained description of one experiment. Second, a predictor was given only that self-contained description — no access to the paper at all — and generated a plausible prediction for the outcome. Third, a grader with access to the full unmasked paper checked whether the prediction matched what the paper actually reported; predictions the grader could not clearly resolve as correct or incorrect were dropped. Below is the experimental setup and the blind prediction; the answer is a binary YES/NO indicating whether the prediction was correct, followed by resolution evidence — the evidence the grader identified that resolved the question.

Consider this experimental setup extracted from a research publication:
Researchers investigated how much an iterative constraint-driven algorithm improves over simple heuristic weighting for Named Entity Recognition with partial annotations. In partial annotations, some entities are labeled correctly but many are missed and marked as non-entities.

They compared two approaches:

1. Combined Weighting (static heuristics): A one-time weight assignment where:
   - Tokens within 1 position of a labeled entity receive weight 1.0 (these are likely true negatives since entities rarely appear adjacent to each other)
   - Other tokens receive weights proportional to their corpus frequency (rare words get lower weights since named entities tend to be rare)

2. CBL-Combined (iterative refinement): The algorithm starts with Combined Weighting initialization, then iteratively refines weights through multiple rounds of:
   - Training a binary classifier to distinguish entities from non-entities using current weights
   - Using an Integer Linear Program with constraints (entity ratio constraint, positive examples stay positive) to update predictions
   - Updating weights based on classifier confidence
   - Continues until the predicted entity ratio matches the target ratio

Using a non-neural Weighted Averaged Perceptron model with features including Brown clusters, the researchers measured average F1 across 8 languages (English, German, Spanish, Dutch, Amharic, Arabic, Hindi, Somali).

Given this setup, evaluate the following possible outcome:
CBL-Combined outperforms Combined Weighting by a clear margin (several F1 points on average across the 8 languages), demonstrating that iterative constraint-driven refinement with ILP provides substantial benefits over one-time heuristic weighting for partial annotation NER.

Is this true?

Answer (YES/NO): NO